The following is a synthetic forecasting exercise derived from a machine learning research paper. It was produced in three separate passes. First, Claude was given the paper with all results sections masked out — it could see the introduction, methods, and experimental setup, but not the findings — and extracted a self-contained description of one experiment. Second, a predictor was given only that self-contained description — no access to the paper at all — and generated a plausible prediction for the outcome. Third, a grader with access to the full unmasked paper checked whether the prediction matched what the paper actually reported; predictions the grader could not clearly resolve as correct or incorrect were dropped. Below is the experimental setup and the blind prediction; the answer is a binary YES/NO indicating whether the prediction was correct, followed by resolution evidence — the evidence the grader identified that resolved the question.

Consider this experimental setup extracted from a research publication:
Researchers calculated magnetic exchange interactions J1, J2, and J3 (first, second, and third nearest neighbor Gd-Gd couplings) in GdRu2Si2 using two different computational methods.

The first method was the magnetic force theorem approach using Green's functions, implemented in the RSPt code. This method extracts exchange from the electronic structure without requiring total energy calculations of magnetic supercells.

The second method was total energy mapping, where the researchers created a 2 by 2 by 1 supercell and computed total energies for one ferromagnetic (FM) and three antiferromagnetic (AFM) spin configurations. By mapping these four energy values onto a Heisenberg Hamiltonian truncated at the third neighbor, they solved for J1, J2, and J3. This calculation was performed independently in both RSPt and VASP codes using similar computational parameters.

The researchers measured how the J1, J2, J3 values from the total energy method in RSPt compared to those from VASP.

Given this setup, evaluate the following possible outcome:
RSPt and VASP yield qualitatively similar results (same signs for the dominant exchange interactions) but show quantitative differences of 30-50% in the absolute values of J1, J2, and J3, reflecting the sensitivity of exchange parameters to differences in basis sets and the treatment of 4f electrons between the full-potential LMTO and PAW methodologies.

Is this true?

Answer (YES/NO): NO